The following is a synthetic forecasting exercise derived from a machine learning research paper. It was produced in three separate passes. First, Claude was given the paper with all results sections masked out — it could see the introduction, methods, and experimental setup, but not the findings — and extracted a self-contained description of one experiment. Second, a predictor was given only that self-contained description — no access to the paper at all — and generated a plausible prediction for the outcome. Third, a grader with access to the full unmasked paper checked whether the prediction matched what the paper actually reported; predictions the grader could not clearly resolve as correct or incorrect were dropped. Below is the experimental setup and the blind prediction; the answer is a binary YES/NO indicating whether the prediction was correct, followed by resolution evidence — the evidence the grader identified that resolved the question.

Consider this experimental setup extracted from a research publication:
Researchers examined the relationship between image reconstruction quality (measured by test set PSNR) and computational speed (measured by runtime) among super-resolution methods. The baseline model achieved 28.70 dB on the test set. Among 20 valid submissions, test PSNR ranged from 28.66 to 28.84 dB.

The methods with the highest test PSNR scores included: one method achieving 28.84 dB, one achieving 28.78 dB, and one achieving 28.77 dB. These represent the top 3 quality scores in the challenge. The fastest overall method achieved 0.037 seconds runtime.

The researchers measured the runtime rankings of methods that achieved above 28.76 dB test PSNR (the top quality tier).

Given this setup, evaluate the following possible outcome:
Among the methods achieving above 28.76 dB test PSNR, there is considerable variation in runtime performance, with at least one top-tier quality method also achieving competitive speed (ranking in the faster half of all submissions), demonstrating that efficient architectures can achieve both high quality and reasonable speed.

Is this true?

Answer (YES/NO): YES